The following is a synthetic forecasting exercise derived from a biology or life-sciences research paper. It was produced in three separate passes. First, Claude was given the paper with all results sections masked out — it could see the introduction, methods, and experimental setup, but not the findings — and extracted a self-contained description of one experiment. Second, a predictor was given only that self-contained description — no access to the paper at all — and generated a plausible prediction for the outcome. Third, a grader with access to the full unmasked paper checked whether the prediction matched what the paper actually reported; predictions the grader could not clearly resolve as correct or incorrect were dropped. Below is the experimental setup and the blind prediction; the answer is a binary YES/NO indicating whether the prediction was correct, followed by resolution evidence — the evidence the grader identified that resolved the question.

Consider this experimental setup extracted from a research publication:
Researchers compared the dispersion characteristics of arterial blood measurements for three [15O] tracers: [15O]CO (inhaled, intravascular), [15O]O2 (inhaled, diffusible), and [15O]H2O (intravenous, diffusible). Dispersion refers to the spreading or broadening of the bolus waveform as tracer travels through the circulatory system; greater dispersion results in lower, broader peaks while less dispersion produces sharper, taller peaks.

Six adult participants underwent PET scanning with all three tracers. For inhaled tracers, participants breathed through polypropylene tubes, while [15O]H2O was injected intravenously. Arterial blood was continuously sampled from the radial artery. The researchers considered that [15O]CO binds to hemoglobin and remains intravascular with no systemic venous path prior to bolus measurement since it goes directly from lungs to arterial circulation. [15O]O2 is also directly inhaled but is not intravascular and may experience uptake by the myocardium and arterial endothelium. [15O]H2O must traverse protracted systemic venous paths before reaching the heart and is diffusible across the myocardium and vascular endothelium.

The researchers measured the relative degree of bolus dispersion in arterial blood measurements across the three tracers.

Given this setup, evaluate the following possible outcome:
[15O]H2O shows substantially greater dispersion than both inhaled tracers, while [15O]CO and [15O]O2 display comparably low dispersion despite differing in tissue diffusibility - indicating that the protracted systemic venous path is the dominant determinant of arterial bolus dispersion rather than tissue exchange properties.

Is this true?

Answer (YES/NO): NO